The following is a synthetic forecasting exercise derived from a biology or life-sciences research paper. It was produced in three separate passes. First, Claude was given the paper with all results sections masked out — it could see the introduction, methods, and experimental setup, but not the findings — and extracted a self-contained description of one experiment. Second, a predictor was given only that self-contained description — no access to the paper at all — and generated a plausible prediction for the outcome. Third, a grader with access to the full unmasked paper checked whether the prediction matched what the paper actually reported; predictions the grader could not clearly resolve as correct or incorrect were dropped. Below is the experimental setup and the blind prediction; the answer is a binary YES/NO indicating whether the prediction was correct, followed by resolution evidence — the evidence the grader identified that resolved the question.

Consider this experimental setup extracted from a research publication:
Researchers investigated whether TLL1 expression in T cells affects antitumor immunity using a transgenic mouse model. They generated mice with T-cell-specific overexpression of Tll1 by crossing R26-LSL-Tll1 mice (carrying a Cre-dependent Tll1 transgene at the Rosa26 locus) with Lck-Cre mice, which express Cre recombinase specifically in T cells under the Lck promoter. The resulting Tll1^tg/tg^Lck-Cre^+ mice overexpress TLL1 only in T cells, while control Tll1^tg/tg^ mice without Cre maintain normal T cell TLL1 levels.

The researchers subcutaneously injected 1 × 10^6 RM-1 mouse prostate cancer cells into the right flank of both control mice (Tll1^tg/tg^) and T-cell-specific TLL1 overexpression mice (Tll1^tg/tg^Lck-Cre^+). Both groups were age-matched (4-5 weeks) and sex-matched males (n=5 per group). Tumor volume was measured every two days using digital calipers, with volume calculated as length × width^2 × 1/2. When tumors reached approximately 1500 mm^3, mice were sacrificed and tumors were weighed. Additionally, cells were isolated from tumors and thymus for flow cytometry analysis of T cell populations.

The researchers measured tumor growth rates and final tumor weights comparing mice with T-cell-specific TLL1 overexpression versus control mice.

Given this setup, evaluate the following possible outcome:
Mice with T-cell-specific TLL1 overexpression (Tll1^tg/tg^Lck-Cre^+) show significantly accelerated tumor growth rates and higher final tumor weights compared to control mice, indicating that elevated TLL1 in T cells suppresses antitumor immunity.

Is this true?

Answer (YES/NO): YES